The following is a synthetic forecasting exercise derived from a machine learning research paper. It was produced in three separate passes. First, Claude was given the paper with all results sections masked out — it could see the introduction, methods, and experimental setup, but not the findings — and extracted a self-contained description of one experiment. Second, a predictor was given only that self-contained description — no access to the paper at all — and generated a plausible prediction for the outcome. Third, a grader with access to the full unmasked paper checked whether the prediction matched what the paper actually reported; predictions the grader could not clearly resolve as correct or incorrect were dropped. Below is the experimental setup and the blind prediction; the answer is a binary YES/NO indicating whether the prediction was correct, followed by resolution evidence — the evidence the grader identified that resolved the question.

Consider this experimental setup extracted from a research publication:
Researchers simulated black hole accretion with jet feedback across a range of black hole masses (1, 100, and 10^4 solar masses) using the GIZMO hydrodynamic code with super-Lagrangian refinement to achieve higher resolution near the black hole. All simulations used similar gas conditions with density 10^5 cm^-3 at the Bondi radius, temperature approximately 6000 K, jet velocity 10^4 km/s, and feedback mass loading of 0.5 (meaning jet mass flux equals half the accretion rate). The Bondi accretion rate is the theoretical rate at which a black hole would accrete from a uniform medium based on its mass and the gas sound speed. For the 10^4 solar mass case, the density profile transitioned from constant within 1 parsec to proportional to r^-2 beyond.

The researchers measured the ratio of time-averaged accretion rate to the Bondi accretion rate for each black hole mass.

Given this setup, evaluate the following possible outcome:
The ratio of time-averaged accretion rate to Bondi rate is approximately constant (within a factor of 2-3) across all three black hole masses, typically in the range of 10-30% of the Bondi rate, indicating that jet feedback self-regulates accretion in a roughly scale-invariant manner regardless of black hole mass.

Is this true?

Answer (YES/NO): NO